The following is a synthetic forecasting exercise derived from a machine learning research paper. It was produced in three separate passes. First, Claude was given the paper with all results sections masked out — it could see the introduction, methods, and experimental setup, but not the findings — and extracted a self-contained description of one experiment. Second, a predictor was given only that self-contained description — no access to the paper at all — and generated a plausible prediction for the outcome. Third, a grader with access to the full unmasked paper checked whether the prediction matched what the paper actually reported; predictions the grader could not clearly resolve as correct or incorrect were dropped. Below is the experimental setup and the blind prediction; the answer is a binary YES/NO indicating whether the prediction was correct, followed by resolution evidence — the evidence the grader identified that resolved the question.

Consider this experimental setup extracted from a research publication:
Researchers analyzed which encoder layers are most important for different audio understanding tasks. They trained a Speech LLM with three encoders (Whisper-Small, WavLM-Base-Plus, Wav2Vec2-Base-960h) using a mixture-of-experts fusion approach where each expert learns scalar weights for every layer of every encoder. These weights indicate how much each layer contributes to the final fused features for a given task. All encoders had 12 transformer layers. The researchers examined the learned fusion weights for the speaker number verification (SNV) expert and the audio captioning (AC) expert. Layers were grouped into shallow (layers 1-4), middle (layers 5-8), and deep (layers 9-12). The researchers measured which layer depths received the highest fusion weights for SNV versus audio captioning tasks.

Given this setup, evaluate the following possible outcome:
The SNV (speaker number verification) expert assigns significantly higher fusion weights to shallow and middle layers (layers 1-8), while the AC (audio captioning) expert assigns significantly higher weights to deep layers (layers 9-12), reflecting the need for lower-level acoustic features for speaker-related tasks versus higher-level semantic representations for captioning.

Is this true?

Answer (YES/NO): NO